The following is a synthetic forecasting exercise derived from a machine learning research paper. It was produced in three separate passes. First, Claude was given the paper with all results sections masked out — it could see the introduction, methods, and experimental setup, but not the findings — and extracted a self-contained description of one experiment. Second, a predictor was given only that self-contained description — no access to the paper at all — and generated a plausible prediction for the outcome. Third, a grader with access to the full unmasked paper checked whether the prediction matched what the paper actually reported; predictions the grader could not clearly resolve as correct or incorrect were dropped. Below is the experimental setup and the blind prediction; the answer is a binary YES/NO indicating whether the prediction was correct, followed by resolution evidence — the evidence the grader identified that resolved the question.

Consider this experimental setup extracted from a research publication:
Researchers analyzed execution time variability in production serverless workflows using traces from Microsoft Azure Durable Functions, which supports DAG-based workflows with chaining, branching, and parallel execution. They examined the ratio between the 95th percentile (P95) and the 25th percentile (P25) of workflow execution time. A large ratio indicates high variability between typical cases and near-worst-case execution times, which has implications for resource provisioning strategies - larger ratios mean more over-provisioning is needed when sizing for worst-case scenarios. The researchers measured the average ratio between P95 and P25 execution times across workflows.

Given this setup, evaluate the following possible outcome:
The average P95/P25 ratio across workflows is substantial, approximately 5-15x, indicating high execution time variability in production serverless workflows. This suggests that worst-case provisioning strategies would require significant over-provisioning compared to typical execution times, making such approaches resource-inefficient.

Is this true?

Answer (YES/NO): NO